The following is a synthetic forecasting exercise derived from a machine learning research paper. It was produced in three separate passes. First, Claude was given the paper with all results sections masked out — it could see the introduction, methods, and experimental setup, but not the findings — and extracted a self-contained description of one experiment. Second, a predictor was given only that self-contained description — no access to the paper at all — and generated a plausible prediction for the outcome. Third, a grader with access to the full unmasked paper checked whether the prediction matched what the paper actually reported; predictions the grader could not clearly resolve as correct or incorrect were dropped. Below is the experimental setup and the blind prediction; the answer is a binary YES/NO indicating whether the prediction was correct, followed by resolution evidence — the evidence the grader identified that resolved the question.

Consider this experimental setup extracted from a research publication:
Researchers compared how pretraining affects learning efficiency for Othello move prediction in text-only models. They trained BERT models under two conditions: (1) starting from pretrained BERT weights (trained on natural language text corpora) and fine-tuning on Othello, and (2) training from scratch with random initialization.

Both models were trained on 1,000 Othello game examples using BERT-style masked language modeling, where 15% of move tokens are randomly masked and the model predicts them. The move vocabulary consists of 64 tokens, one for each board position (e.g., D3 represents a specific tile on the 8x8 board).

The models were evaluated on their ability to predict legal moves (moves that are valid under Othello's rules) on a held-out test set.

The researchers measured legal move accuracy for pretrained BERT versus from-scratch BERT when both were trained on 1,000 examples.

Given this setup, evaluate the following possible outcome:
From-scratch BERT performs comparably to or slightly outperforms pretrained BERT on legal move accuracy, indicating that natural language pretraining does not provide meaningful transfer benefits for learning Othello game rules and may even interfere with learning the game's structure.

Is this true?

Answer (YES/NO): YES